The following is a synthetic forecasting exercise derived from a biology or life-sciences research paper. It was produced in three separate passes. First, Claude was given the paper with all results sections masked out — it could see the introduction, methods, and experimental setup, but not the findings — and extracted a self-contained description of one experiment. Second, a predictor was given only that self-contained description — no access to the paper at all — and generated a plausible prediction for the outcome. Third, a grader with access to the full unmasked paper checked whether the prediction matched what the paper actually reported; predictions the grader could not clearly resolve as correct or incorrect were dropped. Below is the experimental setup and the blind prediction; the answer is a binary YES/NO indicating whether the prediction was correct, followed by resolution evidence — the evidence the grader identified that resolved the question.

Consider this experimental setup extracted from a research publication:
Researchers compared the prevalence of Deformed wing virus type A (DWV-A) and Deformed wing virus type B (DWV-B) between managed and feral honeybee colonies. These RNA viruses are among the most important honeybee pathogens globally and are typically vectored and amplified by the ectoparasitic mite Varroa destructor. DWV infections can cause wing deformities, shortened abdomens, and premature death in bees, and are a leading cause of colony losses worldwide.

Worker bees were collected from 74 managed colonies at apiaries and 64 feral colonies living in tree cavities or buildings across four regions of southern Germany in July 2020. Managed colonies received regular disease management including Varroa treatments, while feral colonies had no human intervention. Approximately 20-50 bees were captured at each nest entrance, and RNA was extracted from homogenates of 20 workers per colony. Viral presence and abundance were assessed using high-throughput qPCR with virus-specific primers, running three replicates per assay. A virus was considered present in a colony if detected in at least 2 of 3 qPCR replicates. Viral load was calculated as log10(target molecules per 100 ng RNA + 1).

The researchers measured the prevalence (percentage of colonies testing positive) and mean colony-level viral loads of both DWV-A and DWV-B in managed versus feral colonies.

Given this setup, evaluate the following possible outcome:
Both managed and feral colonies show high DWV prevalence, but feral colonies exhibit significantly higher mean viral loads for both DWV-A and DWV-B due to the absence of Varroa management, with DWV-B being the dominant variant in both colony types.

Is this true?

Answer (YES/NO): NO